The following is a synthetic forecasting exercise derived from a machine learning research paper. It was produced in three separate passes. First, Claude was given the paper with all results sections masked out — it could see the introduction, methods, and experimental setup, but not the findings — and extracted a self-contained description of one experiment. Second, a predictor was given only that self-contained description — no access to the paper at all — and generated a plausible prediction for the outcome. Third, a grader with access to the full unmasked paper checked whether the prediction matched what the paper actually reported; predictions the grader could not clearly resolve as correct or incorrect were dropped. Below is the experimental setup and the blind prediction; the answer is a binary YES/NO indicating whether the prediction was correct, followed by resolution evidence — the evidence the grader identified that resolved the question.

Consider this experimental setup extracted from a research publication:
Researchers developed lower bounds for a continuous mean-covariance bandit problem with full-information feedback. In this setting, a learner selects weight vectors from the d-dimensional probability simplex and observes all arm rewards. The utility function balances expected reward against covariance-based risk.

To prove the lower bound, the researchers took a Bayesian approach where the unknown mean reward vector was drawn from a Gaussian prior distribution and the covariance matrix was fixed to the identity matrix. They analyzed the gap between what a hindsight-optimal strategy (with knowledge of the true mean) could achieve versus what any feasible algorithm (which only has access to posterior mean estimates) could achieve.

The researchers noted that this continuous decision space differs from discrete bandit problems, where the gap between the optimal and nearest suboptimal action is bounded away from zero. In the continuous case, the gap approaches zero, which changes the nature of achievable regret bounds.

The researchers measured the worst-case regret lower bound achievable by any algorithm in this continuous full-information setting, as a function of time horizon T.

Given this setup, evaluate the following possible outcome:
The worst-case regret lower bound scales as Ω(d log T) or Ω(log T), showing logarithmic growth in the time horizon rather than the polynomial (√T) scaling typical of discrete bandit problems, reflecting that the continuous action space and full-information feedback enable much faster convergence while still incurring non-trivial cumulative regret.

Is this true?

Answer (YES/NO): NO